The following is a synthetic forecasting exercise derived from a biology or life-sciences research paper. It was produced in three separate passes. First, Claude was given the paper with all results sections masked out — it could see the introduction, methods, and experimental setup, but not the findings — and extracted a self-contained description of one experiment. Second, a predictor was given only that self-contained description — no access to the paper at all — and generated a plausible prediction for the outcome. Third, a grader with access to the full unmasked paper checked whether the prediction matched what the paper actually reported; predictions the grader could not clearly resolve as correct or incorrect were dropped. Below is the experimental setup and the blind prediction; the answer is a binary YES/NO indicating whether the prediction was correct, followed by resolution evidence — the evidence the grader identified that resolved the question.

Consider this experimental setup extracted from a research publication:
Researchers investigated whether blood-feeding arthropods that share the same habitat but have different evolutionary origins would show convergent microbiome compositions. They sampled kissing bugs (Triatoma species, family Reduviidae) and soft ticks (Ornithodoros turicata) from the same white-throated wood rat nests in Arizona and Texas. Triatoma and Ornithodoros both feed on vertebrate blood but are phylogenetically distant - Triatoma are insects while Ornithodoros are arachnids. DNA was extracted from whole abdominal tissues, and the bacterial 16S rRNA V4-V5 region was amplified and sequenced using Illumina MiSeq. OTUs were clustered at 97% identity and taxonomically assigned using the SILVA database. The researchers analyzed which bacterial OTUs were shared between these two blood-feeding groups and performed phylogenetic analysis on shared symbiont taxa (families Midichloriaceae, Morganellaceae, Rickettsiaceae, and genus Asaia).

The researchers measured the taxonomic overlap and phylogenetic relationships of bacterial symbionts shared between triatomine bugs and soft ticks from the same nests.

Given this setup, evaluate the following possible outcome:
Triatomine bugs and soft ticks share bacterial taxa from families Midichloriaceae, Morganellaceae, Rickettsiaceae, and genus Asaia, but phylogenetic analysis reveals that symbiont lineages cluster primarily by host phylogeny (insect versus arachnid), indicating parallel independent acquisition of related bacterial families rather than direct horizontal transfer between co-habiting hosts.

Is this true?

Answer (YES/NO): NO